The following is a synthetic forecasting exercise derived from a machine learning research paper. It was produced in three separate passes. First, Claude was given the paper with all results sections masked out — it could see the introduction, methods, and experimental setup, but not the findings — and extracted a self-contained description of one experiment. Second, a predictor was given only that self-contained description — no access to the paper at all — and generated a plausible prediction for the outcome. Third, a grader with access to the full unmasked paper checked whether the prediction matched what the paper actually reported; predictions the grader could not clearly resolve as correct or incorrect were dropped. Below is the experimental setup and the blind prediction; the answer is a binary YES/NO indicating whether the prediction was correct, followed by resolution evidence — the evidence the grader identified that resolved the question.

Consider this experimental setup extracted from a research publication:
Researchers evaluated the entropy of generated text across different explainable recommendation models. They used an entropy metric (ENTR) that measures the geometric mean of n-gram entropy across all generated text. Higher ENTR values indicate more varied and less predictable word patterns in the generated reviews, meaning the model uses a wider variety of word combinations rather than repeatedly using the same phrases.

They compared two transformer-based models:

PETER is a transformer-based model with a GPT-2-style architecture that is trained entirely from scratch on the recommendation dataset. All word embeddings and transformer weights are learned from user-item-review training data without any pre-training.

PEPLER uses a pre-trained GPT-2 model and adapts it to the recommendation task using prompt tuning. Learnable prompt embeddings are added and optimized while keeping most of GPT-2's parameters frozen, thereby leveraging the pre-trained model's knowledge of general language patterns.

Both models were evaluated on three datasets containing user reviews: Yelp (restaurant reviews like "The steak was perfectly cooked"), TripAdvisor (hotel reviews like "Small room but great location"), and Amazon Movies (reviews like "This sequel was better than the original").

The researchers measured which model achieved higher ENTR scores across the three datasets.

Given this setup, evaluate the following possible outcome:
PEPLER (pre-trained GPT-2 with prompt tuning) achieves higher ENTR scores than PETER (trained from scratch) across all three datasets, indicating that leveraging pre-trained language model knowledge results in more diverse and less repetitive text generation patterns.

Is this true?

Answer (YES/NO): NO